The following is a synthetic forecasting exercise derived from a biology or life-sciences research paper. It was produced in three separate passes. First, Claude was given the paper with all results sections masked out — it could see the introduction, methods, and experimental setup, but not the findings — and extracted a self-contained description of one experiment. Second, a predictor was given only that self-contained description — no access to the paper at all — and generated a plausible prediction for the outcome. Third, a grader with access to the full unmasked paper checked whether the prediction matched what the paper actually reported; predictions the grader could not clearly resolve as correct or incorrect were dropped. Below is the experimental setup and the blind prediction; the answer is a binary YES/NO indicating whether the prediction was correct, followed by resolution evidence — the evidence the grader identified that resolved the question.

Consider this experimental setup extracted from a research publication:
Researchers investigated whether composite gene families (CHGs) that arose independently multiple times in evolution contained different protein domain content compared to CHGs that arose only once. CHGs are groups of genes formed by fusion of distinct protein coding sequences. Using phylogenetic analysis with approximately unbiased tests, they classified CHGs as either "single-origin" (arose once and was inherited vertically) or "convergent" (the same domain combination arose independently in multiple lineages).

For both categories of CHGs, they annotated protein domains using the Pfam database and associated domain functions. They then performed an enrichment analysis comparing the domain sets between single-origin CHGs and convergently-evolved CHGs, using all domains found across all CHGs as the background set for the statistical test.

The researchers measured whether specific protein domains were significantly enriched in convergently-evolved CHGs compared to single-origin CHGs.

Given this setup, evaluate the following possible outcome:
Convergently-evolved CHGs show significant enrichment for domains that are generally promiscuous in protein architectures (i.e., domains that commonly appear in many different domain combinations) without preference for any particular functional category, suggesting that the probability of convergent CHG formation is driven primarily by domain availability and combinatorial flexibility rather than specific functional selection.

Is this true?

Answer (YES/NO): NO